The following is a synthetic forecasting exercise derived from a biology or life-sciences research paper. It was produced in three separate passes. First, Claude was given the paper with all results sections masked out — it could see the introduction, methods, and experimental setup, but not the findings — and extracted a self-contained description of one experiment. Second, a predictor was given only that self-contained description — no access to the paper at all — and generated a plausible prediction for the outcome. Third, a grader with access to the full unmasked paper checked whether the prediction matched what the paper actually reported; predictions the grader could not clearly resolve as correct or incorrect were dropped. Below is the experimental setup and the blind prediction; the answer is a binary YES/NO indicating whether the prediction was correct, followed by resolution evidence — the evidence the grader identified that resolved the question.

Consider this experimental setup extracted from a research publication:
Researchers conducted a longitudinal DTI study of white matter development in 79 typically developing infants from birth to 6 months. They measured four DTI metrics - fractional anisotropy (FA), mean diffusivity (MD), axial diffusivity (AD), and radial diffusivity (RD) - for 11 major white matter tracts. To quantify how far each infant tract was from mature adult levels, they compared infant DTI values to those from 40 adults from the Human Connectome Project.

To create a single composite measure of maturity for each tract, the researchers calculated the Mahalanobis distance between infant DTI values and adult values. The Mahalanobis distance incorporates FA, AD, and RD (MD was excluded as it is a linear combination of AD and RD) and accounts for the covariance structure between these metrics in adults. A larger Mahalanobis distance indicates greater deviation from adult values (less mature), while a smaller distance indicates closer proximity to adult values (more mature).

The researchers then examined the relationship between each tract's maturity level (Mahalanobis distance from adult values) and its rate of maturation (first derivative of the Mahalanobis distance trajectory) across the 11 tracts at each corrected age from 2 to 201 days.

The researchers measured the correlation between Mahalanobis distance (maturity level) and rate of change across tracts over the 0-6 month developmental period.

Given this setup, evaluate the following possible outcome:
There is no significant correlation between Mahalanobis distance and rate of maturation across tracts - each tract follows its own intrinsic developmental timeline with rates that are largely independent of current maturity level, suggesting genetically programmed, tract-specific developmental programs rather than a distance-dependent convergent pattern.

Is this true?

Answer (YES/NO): NO